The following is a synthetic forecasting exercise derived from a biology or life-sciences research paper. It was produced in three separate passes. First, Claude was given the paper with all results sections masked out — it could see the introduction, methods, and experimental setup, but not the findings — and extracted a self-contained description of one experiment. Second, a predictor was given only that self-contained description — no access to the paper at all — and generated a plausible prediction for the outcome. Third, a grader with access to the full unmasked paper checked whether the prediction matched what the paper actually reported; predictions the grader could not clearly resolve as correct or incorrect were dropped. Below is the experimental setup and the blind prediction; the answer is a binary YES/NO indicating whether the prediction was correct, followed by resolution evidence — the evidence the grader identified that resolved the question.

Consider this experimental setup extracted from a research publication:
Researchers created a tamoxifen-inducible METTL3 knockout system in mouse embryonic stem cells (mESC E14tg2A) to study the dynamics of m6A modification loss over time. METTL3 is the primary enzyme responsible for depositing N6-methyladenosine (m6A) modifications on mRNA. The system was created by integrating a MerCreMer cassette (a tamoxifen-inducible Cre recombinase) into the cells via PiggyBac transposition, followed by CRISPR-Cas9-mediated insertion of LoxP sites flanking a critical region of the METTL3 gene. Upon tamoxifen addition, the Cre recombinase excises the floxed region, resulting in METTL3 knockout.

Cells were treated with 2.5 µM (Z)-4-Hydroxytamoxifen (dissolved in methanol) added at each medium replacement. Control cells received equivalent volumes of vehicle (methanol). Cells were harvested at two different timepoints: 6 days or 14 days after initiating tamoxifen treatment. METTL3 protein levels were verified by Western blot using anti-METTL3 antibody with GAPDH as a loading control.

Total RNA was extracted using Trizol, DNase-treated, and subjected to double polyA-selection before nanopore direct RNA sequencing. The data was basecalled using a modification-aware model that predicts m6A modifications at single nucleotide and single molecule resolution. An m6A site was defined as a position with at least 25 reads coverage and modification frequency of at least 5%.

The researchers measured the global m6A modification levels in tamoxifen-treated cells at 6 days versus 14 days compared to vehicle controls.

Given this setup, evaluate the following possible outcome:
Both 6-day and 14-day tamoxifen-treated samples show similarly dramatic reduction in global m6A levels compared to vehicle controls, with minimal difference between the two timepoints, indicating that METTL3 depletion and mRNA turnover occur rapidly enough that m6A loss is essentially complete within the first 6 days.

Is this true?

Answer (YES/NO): NO